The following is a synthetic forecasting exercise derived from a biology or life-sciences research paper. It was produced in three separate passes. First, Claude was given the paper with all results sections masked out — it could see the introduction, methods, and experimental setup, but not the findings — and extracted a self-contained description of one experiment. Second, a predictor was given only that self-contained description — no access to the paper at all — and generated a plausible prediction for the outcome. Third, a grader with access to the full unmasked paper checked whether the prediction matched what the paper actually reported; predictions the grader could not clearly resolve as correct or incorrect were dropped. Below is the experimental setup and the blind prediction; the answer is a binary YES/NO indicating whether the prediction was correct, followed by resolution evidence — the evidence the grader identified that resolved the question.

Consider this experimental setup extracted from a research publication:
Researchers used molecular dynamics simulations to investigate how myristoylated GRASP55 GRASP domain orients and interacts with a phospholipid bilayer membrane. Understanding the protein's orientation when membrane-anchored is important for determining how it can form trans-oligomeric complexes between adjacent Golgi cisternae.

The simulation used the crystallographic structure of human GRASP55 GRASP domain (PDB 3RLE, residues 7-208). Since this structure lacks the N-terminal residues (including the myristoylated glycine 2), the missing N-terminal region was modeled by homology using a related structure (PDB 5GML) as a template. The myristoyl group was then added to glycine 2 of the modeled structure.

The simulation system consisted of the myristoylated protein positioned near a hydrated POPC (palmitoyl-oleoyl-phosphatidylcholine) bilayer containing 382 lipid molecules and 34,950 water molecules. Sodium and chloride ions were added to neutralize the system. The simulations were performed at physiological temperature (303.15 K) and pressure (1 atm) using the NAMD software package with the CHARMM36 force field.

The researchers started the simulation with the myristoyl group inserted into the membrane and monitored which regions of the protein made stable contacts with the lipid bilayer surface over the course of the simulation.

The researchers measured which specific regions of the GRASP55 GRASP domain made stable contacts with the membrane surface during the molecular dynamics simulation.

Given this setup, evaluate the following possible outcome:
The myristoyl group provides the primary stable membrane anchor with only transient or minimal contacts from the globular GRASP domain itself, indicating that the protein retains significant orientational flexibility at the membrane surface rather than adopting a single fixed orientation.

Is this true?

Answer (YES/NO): NO